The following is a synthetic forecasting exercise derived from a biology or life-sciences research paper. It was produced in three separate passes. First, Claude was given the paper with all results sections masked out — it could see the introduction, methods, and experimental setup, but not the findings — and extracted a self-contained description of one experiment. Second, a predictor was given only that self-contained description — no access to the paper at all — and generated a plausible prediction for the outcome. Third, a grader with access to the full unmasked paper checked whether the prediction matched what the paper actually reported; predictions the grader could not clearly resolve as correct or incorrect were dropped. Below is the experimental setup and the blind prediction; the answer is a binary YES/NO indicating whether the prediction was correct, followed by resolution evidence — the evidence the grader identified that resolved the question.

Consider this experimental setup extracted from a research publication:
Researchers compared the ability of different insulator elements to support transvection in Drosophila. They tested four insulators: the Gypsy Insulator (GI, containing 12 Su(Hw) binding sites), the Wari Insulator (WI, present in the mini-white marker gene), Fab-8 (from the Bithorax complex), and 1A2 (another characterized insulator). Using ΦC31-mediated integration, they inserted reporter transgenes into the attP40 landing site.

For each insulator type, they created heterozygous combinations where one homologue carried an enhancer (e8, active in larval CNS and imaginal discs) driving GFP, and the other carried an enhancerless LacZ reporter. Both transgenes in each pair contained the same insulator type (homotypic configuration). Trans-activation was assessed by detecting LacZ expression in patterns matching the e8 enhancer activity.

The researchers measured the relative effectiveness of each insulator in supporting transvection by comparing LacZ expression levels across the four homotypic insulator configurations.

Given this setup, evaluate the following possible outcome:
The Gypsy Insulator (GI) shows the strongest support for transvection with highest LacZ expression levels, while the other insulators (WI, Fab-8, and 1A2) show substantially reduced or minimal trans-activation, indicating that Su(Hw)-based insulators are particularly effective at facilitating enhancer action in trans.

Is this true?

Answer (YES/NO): NO